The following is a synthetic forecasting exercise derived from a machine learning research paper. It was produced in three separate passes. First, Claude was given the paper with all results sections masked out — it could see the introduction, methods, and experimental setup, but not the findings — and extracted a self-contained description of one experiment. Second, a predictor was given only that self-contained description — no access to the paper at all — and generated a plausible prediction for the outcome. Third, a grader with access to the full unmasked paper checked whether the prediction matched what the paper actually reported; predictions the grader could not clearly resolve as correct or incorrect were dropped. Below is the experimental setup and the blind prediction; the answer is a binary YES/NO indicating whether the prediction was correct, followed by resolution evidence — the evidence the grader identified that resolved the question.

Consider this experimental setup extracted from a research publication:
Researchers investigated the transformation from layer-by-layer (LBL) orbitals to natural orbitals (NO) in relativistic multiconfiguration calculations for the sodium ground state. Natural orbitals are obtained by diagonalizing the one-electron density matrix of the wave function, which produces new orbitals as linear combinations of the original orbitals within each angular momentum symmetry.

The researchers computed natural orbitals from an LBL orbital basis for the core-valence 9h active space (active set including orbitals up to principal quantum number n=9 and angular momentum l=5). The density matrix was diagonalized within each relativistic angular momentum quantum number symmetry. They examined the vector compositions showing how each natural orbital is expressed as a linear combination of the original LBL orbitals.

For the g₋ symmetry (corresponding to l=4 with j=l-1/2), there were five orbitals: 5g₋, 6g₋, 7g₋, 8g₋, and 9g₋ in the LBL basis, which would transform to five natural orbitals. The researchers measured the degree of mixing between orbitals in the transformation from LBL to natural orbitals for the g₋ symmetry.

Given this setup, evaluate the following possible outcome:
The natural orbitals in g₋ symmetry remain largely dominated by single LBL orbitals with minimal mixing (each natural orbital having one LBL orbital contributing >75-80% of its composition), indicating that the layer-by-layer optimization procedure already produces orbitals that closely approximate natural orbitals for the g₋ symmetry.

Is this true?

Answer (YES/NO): NO